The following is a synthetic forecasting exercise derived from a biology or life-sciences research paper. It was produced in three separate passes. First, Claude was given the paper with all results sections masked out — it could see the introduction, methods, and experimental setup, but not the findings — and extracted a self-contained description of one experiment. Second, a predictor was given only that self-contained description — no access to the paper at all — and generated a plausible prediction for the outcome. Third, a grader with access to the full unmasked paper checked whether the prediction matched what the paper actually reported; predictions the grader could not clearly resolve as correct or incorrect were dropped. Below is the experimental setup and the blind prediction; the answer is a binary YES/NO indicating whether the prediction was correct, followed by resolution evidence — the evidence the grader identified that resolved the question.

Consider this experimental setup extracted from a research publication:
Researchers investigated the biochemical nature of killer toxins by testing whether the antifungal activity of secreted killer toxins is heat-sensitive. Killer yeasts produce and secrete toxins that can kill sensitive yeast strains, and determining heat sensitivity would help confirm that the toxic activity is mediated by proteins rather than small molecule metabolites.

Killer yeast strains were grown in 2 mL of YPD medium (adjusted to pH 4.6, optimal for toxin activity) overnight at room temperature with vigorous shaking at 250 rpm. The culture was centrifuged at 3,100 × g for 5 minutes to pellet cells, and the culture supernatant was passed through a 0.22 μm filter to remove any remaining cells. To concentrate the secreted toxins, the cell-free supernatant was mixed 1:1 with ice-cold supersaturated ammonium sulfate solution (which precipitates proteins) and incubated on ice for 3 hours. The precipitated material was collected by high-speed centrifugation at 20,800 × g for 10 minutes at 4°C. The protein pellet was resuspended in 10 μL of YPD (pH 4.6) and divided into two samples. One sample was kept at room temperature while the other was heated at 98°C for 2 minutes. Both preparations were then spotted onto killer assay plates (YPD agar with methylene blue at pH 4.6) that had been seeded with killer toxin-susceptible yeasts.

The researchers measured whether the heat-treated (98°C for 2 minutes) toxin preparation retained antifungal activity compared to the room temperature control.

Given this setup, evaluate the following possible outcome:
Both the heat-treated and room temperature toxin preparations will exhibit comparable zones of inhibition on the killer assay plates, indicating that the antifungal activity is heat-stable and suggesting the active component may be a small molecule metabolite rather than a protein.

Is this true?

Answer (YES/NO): NO